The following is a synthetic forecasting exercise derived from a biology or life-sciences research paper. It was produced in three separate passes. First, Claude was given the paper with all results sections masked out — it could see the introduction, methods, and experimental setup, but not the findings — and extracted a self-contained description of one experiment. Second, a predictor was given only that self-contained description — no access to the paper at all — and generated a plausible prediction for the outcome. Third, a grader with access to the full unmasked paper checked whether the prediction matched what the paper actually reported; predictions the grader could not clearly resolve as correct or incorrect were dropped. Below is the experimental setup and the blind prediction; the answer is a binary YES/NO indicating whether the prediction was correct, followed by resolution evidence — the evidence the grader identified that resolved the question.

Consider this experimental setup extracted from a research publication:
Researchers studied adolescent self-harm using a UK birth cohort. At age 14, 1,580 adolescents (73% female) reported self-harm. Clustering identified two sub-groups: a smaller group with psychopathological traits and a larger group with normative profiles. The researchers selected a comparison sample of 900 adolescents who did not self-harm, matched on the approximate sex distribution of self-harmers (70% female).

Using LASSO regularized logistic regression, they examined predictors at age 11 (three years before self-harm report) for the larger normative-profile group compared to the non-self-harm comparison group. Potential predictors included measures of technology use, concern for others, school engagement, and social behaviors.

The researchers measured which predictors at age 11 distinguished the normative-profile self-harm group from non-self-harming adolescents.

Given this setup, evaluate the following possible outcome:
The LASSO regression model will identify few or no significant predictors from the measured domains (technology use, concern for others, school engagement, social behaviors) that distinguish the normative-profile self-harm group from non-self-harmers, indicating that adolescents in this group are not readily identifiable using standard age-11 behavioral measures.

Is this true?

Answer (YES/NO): NO